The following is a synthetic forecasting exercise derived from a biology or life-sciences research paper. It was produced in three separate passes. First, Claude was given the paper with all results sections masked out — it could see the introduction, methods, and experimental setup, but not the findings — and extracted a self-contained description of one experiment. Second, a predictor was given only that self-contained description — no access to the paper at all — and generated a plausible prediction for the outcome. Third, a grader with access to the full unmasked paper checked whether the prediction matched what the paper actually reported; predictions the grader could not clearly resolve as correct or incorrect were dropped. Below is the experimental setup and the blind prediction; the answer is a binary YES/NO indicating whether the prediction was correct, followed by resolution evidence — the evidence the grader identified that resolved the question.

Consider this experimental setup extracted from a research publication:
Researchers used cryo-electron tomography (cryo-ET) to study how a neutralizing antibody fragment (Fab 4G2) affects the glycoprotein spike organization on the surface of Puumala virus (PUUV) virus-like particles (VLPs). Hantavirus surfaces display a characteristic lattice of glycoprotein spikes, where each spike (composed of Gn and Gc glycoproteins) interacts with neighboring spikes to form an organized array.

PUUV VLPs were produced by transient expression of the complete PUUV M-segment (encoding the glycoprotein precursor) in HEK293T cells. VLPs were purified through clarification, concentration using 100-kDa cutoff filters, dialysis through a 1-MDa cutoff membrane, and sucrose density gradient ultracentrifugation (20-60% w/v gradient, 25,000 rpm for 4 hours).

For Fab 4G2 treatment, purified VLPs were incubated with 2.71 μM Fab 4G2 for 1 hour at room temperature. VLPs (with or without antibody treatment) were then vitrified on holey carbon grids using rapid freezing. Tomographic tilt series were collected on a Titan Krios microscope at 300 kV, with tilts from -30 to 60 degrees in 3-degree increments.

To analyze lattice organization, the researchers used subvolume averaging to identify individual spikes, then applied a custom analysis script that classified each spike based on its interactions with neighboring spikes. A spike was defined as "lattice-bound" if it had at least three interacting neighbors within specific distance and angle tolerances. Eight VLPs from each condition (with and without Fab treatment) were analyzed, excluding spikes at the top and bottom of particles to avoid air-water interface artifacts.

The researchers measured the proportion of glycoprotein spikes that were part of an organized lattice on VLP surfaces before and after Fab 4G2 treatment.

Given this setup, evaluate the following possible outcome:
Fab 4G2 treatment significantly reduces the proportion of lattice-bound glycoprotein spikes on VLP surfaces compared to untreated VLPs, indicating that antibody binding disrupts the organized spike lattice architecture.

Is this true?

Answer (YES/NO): YES